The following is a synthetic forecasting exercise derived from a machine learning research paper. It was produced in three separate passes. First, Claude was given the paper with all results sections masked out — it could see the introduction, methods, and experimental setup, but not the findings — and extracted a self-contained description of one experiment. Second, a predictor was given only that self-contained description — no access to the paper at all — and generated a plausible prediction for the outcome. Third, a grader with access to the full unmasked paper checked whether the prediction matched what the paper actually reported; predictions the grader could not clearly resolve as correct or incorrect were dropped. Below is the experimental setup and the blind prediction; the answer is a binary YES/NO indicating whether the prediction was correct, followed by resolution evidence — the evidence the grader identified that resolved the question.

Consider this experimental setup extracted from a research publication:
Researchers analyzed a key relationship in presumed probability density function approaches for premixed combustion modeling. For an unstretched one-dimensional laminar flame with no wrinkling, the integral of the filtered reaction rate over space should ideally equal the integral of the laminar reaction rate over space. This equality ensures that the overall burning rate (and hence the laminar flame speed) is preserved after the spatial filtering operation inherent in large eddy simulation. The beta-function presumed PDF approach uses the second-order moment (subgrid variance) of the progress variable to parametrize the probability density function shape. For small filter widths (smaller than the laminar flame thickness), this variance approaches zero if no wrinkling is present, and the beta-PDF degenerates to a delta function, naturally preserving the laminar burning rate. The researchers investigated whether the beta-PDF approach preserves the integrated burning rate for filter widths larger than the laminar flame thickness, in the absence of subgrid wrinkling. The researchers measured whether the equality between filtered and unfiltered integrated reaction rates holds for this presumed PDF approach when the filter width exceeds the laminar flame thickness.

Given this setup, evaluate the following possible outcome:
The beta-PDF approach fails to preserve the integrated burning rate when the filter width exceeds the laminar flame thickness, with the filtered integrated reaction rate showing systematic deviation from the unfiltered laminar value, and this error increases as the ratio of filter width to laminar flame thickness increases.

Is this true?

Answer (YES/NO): YES